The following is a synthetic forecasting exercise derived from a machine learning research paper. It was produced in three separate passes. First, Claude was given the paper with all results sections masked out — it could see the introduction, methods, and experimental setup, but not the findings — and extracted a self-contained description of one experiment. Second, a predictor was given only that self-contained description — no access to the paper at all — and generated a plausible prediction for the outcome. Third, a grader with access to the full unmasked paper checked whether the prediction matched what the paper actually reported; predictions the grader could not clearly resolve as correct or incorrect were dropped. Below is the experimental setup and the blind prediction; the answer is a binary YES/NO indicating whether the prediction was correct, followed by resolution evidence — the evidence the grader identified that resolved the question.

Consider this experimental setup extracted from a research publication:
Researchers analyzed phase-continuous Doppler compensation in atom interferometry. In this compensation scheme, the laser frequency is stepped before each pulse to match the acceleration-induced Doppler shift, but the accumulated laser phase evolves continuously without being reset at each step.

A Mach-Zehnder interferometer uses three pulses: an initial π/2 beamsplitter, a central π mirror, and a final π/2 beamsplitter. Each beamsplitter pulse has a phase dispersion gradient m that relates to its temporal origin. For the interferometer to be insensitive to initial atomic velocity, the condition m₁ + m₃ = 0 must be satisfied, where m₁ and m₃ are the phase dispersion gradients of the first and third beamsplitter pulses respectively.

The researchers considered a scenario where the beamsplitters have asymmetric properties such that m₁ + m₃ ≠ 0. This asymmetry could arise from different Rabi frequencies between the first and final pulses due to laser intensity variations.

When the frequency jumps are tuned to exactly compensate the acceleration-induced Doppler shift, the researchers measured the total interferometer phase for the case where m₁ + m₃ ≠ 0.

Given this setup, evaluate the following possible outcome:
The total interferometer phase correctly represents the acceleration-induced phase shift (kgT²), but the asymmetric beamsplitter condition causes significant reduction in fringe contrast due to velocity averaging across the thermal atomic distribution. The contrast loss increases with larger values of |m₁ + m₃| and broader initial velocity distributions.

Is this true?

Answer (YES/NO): NO